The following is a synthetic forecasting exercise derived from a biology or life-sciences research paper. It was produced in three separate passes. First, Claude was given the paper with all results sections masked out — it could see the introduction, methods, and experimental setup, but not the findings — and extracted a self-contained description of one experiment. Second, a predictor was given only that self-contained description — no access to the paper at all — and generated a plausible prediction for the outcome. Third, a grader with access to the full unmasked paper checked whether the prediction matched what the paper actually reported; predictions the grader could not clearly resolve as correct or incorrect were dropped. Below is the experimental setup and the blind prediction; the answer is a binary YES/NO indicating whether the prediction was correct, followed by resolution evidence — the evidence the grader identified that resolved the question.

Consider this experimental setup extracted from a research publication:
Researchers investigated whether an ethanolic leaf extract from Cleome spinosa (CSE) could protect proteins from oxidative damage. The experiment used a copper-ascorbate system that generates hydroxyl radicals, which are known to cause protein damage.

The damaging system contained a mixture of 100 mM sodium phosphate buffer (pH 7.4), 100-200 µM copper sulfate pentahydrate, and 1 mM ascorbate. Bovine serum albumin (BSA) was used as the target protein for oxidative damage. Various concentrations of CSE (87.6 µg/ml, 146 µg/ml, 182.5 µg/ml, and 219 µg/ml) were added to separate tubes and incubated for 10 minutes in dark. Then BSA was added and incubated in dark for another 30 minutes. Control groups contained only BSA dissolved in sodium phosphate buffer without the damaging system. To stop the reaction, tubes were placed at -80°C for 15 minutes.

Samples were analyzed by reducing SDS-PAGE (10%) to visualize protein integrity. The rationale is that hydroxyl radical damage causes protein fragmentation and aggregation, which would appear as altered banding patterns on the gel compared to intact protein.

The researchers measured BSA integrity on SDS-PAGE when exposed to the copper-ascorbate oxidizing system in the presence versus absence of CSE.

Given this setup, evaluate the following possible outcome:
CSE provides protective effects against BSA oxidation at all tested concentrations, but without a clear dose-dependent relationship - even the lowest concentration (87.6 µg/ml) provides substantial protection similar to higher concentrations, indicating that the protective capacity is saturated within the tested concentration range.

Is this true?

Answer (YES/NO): YES